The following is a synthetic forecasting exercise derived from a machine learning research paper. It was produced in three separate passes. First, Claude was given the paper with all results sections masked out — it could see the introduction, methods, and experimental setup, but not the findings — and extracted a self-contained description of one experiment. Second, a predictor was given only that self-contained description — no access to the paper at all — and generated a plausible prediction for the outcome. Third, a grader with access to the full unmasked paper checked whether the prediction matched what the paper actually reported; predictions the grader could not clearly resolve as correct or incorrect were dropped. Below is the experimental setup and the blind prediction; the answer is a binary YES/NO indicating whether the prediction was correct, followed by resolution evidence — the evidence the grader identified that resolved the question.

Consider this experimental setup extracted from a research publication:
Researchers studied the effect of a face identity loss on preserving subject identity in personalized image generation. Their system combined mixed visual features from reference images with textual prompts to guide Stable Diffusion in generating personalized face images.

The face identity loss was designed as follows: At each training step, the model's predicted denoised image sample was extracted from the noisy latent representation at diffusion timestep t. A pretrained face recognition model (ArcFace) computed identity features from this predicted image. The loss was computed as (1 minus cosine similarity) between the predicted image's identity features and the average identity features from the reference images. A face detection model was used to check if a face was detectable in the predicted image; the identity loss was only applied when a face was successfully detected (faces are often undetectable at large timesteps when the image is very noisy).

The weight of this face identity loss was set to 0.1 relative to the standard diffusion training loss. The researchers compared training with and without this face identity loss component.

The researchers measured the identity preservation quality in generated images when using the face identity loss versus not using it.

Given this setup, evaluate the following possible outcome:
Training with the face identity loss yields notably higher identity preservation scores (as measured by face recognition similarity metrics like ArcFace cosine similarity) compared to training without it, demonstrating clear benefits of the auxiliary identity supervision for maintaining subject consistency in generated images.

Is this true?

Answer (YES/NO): NO